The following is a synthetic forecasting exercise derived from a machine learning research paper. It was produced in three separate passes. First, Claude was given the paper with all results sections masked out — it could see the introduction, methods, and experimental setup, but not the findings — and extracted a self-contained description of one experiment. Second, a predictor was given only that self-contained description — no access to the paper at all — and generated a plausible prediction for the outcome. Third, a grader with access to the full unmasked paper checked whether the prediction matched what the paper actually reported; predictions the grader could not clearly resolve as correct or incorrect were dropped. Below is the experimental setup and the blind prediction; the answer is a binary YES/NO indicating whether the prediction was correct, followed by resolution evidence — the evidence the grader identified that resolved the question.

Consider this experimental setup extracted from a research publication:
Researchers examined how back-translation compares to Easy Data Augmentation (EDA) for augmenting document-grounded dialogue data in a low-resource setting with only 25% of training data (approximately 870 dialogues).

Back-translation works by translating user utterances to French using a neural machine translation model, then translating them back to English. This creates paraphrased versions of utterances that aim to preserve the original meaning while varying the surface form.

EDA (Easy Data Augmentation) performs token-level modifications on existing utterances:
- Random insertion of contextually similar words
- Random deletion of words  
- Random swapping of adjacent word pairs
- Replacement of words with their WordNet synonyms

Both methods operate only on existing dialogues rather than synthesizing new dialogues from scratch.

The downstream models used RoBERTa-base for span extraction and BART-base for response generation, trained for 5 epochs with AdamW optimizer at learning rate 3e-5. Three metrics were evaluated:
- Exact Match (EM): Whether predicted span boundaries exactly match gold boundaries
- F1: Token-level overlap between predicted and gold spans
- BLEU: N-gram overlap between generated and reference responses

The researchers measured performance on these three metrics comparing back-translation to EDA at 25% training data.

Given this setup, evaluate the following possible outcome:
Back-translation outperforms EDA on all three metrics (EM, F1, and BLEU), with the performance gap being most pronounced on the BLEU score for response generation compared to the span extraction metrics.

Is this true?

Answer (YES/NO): NO